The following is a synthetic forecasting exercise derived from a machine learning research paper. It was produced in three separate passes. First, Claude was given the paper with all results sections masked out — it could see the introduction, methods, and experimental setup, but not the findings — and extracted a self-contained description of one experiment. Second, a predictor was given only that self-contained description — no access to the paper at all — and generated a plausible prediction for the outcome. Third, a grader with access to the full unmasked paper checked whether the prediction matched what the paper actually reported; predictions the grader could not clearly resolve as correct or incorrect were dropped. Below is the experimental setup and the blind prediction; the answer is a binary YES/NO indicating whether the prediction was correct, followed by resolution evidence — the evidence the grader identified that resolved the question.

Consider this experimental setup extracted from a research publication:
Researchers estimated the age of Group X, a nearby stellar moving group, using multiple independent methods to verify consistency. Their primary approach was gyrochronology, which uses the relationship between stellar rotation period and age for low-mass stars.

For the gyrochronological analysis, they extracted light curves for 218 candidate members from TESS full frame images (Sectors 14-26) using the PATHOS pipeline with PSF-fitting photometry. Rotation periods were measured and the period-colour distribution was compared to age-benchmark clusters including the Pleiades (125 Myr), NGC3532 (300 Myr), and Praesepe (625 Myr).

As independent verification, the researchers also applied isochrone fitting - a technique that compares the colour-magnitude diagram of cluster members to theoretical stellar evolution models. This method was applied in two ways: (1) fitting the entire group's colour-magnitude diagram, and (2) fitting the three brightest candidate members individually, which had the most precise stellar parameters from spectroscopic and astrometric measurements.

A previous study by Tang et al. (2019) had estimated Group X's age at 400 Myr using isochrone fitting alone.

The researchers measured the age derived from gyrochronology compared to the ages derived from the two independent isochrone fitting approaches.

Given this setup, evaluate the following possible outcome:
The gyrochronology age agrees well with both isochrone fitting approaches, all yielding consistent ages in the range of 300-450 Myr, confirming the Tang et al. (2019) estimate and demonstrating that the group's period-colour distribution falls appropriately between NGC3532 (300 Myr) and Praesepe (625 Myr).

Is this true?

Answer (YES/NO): NO